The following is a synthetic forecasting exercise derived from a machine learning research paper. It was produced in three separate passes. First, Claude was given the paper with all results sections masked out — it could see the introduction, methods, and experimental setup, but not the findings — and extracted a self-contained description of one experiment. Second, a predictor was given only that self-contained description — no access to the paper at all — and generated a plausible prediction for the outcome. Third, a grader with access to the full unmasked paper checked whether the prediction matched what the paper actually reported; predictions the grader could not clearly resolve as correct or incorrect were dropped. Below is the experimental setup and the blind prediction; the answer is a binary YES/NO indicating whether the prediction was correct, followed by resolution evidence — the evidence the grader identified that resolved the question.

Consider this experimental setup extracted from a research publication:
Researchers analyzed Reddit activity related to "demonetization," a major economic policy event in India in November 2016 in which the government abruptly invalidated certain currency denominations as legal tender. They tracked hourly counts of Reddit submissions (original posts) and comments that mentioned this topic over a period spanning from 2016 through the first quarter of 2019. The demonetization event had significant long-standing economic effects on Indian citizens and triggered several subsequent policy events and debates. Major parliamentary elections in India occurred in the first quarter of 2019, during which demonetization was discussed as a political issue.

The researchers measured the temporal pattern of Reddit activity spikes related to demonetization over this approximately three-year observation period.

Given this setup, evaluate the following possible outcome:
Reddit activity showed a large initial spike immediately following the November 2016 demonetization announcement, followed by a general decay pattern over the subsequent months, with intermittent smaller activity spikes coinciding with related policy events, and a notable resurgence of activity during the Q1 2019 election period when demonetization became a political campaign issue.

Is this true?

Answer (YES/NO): NO